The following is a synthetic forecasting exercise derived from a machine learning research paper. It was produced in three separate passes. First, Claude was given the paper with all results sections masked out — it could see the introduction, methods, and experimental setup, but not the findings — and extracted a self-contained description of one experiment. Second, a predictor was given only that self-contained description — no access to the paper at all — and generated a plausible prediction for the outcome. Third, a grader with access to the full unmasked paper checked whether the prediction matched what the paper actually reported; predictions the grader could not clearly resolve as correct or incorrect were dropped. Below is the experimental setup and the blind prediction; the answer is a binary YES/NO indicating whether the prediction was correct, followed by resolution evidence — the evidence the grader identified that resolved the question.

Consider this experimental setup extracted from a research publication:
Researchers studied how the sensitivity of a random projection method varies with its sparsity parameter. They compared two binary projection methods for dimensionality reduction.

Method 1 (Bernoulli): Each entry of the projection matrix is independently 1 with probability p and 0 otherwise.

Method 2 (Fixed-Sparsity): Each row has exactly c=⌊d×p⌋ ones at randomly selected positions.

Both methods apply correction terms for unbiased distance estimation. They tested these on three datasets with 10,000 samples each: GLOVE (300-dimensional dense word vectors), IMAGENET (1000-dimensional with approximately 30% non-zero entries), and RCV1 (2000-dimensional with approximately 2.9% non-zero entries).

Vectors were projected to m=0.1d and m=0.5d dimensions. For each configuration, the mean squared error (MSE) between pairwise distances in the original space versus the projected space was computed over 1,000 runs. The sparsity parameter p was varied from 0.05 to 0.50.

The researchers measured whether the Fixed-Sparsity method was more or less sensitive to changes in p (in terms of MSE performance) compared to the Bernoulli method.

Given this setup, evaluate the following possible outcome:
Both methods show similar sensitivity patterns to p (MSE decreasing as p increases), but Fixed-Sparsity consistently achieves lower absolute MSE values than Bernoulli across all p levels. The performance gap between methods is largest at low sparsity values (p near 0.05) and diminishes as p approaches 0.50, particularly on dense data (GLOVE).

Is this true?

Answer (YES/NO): NO